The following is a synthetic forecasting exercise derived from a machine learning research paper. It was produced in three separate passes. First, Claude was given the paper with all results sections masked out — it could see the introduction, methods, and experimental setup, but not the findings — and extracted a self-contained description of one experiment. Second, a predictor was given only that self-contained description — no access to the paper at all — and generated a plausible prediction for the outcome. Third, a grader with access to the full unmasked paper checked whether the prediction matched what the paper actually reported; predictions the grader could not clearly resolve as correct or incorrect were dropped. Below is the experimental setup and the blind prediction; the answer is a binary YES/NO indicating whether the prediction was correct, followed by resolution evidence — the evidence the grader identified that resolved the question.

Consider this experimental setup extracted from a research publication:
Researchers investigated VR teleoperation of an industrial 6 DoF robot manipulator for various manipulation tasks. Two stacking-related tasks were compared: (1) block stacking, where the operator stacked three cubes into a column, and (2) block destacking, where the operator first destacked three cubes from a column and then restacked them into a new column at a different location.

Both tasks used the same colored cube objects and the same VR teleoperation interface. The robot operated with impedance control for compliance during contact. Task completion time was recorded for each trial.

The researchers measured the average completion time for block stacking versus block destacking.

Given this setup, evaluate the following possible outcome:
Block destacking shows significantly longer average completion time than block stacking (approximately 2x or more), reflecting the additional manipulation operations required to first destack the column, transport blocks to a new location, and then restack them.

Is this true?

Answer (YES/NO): NO